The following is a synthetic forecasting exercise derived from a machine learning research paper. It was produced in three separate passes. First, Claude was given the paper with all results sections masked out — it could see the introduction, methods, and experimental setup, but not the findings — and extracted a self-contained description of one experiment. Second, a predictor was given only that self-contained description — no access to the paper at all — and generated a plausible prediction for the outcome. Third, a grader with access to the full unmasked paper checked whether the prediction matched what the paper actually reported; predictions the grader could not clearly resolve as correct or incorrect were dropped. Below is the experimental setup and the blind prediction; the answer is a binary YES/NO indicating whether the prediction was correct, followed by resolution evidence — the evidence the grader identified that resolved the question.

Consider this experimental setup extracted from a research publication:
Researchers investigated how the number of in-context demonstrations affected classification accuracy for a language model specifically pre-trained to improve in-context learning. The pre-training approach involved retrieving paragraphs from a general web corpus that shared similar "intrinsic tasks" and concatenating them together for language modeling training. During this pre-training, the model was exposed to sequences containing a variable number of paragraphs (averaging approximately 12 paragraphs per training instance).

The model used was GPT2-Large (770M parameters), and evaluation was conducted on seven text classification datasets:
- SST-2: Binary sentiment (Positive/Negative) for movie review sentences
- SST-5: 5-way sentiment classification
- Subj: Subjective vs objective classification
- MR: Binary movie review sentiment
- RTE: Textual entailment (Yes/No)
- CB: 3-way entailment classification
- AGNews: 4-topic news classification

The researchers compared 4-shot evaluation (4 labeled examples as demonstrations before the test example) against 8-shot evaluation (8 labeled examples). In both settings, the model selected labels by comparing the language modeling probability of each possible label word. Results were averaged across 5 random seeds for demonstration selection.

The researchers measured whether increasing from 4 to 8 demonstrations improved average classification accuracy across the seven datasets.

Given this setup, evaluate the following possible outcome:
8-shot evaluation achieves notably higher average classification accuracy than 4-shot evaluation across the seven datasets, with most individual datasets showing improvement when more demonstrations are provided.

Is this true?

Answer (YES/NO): NO